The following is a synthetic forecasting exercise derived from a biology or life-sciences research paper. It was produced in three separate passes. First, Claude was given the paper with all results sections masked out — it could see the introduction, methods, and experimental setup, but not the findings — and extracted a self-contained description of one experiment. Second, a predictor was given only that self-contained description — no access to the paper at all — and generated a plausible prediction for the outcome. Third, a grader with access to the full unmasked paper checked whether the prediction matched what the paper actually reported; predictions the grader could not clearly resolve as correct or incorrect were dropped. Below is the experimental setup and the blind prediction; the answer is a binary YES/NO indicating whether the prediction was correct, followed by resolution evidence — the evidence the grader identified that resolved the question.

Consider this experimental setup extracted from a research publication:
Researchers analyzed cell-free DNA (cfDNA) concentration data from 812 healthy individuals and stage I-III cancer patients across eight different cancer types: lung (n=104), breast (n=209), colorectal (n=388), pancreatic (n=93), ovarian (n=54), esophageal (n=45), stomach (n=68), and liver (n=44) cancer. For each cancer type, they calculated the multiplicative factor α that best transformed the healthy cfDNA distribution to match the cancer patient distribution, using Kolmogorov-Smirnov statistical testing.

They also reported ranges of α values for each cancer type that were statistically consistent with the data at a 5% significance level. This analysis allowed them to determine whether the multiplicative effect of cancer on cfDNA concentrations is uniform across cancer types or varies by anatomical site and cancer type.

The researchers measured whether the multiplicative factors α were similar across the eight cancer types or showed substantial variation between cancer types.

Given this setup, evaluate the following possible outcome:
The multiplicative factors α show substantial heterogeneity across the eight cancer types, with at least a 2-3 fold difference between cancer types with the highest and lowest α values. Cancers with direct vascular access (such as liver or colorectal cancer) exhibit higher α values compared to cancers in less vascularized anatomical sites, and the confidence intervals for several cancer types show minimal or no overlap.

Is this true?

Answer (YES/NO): NO